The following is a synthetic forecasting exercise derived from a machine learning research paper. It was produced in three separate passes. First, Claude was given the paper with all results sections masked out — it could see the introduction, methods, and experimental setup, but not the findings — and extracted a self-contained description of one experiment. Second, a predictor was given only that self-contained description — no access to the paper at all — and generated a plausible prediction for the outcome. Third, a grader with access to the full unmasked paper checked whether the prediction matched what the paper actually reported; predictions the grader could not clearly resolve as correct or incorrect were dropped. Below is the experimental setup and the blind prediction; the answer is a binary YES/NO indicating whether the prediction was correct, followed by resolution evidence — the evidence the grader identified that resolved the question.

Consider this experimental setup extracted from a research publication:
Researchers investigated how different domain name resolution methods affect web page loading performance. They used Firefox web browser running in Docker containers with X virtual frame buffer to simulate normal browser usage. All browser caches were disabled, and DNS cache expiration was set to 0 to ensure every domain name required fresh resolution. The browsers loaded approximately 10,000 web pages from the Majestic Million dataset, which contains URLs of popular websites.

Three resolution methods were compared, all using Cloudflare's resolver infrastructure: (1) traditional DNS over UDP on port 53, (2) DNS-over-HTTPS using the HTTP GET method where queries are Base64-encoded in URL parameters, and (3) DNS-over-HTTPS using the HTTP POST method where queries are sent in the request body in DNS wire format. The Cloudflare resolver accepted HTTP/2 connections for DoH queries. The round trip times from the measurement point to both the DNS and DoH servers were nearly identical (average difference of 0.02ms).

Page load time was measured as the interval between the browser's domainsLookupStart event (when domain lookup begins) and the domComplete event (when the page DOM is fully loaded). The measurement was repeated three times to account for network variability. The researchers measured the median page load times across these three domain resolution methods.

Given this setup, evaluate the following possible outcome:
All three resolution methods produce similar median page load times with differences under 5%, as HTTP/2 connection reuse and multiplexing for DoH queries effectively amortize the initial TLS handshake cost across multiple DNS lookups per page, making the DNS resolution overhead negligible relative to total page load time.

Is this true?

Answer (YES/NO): NO